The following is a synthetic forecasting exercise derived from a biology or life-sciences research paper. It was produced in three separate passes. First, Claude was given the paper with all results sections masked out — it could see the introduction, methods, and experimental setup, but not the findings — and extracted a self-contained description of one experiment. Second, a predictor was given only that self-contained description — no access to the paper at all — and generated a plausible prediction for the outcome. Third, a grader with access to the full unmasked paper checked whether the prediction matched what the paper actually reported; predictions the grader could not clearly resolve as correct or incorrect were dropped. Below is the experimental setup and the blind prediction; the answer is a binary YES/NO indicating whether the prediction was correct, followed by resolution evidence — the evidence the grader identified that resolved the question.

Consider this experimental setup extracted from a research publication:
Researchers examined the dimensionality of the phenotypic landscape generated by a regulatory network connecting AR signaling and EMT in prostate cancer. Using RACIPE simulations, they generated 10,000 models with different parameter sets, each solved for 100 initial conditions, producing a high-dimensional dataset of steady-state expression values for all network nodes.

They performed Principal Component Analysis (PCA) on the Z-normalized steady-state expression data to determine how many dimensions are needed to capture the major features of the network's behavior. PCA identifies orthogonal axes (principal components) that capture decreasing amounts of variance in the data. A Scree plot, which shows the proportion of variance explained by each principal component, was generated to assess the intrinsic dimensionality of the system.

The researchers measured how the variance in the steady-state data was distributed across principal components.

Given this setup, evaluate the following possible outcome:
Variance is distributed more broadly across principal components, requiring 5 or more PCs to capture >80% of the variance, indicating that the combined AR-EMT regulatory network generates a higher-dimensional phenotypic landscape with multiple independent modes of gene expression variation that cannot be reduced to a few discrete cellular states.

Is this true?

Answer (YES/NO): NO